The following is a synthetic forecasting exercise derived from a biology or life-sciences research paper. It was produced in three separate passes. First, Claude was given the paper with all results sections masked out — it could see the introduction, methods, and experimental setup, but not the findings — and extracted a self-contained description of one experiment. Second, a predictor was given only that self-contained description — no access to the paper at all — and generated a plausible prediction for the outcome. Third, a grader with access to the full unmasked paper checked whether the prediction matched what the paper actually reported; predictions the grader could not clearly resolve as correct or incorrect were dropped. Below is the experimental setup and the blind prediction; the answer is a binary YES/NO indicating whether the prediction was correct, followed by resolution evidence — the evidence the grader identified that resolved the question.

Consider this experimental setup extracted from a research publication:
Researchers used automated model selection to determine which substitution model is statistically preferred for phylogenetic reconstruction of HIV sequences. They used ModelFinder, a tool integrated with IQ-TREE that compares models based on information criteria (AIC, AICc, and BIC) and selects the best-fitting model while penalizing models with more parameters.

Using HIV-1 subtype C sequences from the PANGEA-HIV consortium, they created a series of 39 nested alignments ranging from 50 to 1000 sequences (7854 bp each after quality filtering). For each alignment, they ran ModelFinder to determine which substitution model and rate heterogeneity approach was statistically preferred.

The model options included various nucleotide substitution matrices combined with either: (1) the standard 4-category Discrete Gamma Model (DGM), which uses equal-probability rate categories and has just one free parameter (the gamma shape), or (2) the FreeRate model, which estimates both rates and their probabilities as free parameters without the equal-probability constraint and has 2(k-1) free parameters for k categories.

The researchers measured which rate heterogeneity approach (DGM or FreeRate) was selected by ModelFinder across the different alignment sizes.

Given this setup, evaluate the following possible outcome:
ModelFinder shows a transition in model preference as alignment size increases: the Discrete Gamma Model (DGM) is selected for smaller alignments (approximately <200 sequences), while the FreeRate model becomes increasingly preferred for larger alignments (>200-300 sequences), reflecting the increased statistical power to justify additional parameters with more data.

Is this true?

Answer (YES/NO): NO